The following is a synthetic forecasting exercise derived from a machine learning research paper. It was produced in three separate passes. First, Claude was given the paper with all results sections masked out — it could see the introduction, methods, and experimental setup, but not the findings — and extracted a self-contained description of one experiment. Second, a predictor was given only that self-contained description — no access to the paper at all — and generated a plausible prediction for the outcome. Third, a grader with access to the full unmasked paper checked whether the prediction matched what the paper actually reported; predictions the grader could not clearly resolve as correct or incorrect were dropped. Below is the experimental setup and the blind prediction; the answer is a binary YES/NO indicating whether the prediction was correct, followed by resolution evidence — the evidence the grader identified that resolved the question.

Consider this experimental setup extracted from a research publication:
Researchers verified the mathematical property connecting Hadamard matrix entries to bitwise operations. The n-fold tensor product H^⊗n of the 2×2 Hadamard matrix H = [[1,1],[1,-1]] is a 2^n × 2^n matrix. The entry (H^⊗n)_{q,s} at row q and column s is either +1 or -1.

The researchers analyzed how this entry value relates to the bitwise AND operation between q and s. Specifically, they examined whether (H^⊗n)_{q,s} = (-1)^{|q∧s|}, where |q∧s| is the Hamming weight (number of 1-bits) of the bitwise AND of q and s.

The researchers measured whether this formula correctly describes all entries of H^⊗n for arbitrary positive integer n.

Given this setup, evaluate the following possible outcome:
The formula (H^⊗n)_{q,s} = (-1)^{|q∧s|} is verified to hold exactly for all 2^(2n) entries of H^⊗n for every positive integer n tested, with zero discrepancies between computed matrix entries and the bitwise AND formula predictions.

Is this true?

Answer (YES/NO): YES